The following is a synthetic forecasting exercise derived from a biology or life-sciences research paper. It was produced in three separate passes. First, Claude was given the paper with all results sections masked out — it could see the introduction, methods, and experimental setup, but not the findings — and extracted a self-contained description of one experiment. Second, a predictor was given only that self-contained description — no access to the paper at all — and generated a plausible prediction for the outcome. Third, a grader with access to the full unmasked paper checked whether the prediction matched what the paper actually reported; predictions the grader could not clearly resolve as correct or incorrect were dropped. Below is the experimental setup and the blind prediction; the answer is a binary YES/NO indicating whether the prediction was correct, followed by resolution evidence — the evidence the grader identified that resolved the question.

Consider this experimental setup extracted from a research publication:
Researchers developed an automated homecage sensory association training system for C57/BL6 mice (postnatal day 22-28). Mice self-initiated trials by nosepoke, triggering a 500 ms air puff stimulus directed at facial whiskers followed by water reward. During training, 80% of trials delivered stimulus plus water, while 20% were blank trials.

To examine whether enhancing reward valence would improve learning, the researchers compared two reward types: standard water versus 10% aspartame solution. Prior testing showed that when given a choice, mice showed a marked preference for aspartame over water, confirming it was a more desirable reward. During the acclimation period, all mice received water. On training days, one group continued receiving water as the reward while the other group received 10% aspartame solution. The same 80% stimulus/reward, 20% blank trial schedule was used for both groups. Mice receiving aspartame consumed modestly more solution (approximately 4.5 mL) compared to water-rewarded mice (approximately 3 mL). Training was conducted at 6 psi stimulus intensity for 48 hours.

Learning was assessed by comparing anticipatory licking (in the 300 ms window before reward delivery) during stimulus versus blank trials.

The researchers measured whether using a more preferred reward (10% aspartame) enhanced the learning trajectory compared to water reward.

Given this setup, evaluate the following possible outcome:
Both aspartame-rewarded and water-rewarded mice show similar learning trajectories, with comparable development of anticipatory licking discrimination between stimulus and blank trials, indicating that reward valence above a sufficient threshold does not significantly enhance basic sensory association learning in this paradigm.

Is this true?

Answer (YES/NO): NO